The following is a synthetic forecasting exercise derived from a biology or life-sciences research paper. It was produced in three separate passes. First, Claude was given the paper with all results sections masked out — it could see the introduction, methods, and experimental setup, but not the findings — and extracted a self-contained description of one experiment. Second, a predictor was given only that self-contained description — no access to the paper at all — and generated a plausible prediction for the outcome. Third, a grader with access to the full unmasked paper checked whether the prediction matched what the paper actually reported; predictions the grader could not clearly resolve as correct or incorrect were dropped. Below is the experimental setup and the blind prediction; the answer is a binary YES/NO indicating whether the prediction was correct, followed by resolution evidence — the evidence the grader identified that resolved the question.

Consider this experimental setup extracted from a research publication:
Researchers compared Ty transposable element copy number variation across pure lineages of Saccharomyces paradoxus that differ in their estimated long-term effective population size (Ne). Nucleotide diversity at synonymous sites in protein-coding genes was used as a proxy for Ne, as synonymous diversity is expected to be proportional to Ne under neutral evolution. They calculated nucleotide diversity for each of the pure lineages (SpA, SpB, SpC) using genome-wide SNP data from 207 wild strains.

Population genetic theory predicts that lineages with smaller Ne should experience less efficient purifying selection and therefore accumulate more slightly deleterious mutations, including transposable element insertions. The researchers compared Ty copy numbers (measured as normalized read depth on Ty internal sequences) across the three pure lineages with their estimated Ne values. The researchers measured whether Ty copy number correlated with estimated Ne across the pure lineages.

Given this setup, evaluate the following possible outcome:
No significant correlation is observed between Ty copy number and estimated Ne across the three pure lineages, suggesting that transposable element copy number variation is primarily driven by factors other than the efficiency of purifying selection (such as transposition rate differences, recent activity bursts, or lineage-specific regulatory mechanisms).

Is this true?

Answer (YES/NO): YES